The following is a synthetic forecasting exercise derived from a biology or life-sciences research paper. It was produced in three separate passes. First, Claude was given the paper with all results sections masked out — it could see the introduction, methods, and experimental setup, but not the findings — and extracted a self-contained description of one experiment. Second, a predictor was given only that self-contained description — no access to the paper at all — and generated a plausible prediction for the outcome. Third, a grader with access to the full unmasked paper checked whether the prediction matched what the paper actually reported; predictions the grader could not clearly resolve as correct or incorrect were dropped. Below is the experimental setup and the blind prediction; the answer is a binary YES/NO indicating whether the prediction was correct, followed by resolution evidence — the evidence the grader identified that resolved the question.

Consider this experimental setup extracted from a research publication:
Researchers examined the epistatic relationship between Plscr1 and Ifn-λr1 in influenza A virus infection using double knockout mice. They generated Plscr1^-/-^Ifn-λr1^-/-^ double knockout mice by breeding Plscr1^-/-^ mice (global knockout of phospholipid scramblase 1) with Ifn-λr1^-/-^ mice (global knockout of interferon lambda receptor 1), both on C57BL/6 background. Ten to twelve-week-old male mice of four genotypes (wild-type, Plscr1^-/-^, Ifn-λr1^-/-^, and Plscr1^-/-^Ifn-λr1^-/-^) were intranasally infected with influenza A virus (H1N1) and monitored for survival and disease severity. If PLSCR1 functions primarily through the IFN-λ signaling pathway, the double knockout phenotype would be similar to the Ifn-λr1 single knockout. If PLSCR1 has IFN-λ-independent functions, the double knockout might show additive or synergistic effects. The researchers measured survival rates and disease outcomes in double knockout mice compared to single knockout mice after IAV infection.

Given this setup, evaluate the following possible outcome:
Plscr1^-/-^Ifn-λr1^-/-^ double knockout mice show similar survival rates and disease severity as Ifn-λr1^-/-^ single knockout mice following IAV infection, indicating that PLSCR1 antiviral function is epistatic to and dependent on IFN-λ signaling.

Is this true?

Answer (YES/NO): YES